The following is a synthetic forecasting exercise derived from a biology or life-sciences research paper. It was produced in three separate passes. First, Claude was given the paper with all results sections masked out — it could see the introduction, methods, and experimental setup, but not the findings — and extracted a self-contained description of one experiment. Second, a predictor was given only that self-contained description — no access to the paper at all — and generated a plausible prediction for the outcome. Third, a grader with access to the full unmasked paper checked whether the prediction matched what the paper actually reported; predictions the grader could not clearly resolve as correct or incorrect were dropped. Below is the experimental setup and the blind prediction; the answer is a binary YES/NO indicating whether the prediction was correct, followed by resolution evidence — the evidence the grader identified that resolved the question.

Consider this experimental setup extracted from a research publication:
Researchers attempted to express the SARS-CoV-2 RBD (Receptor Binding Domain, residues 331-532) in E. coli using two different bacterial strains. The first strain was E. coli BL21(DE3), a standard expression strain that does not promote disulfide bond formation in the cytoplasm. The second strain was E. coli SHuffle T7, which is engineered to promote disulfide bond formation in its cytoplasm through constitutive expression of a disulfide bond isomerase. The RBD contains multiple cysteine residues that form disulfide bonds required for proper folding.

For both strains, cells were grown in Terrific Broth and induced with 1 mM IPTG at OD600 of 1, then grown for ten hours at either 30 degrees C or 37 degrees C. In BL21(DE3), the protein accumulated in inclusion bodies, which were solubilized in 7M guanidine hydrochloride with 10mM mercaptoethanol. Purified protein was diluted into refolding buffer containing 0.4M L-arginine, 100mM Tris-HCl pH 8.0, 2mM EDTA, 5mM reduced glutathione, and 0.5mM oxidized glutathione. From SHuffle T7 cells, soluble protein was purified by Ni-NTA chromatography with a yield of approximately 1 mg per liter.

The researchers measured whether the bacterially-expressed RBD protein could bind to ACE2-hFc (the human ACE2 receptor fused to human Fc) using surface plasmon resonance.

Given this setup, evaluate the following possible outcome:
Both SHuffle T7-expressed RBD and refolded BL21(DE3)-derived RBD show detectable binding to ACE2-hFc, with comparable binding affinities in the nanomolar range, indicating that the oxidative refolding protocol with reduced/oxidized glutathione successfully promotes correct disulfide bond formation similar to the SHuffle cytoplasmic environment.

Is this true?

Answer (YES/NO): NO